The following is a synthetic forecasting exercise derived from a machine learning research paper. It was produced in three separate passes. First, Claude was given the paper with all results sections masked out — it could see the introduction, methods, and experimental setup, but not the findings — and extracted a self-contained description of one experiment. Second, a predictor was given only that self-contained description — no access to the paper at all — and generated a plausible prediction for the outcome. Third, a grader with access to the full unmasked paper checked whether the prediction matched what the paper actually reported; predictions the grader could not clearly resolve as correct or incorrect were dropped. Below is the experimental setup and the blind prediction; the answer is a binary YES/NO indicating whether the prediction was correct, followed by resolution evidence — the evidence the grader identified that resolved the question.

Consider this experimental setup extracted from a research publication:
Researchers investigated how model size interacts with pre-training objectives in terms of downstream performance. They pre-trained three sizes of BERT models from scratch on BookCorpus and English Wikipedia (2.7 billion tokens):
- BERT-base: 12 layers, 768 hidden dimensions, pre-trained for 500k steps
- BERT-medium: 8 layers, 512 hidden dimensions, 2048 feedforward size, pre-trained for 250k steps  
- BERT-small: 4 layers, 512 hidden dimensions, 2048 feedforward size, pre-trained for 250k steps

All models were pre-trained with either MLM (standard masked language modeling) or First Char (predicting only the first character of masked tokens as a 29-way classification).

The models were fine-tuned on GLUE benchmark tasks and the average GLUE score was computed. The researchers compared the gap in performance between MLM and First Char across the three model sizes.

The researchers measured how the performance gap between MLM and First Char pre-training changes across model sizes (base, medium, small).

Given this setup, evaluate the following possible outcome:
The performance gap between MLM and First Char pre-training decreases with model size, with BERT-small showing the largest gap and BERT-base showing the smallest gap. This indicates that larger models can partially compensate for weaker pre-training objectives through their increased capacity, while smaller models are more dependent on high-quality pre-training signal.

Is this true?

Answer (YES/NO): NO